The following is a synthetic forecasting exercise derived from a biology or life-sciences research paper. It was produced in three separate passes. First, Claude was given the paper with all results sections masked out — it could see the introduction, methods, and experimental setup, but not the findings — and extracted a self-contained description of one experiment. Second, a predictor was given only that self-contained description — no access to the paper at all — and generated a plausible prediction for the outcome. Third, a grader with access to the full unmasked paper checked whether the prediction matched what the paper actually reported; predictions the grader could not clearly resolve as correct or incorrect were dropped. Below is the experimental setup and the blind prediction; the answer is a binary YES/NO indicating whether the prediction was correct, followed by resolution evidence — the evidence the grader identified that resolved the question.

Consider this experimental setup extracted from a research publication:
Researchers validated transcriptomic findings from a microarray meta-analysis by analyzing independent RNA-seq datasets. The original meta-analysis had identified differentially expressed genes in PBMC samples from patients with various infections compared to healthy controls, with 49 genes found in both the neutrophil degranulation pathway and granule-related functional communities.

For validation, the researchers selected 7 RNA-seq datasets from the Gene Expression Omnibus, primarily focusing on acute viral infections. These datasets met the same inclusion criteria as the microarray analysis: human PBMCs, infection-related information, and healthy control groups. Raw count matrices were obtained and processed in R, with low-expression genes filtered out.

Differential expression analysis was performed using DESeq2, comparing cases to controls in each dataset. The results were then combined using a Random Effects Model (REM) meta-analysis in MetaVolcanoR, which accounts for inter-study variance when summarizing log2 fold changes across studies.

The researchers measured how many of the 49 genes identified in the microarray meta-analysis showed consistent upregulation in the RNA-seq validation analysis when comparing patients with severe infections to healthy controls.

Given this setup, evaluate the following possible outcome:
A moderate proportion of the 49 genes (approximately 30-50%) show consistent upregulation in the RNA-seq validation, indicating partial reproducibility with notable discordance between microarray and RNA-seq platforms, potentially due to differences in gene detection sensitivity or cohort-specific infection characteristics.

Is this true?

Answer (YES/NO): YES